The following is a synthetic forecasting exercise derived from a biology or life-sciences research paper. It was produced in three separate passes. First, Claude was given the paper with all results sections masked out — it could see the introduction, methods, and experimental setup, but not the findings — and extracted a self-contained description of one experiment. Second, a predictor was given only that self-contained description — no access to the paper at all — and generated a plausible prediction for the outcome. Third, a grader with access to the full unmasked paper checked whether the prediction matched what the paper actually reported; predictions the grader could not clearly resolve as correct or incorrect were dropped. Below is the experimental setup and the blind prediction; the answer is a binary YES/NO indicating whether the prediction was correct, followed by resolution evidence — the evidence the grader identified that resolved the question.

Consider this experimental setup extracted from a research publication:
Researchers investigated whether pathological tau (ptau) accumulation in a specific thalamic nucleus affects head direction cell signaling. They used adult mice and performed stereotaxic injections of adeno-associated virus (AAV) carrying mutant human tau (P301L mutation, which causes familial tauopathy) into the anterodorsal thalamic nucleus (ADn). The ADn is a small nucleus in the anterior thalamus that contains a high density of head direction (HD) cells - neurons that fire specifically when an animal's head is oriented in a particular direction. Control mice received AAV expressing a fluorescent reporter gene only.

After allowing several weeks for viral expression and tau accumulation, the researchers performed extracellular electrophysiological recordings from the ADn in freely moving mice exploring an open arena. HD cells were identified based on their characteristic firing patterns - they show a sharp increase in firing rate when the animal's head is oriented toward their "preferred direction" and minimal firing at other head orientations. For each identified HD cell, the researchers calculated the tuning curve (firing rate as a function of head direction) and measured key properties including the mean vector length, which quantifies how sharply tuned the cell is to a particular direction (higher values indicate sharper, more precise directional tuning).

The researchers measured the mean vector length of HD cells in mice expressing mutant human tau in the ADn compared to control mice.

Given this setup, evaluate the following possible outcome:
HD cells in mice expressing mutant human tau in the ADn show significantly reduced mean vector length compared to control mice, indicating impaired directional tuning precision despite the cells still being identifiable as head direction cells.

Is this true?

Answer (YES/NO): NO